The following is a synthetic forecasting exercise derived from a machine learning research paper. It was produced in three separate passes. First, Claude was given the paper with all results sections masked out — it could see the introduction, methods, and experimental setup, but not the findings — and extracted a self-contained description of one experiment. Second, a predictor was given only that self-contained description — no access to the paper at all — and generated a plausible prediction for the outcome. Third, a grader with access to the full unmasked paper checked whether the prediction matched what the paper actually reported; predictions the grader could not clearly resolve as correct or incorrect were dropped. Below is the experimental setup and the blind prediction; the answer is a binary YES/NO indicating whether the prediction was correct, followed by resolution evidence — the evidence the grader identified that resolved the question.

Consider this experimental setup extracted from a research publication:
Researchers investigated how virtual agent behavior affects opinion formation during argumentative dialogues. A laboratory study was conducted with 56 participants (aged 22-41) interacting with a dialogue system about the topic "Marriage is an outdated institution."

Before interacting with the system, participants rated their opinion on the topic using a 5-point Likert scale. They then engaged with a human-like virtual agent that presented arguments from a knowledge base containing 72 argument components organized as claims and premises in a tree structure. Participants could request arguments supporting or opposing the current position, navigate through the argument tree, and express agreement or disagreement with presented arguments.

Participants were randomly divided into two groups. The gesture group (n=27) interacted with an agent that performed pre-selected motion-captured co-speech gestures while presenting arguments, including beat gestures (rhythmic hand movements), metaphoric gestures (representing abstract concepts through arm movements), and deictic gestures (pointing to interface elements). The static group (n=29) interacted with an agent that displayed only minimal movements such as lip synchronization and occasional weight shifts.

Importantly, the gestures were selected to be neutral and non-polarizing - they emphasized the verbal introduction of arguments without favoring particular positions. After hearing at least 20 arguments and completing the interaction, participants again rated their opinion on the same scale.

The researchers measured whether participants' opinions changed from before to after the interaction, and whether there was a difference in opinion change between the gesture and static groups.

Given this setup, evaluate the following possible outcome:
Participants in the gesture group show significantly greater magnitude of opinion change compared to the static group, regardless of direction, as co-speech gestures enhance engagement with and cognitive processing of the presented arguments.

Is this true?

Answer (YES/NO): NO